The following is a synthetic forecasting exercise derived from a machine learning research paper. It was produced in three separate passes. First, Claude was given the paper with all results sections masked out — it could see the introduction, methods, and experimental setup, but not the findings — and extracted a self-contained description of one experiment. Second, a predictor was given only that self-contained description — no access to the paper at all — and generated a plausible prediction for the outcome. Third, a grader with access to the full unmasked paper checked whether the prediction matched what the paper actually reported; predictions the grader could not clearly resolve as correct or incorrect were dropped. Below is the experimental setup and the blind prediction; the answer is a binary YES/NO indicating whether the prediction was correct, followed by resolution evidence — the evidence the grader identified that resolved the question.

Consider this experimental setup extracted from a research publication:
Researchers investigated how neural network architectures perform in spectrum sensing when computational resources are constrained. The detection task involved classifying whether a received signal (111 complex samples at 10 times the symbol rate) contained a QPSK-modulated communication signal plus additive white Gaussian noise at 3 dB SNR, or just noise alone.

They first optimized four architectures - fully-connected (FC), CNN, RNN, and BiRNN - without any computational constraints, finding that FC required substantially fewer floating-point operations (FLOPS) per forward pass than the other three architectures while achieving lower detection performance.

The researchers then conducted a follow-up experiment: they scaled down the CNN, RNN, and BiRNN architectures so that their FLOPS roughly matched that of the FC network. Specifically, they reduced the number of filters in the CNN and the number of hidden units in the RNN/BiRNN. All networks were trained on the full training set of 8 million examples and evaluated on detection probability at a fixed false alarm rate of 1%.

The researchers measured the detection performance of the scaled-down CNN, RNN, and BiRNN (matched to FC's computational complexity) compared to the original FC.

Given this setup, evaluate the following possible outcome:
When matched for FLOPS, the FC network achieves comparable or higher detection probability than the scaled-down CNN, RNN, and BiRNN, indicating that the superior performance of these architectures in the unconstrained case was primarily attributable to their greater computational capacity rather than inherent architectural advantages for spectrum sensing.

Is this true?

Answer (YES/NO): YES